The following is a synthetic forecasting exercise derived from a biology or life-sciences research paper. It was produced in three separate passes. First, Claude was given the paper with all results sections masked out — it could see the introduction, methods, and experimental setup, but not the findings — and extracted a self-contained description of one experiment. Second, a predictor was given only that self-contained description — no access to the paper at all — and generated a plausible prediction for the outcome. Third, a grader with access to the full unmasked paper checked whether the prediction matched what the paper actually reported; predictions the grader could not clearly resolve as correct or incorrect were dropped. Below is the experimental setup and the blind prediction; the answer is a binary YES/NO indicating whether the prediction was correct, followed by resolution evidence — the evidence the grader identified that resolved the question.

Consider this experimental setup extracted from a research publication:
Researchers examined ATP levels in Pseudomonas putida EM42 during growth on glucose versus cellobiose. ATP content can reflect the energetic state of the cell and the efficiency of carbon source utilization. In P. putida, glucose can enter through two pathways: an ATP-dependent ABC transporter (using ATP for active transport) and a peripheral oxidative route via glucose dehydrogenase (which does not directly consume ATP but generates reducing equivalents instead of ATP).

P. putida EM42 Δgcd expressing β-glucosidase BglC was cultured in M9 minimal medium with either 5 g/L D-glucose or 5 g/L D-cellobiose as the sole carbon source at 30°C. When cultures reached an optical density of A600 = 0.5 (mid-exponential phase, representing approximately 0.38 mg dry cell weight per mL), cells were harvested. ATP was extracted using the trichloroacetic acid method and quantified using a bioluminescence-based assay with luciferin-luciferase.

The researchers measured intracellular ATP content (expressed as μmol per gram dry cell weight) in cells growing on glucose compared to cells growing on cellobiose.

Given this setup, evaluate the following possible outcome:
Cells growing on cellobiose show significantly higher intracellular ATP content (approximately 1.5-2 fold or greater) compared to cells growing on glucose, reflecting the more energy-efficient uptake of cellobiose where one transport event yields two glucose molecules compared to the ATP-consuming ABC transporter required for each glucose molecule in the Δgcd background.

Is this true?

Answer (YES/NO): YES